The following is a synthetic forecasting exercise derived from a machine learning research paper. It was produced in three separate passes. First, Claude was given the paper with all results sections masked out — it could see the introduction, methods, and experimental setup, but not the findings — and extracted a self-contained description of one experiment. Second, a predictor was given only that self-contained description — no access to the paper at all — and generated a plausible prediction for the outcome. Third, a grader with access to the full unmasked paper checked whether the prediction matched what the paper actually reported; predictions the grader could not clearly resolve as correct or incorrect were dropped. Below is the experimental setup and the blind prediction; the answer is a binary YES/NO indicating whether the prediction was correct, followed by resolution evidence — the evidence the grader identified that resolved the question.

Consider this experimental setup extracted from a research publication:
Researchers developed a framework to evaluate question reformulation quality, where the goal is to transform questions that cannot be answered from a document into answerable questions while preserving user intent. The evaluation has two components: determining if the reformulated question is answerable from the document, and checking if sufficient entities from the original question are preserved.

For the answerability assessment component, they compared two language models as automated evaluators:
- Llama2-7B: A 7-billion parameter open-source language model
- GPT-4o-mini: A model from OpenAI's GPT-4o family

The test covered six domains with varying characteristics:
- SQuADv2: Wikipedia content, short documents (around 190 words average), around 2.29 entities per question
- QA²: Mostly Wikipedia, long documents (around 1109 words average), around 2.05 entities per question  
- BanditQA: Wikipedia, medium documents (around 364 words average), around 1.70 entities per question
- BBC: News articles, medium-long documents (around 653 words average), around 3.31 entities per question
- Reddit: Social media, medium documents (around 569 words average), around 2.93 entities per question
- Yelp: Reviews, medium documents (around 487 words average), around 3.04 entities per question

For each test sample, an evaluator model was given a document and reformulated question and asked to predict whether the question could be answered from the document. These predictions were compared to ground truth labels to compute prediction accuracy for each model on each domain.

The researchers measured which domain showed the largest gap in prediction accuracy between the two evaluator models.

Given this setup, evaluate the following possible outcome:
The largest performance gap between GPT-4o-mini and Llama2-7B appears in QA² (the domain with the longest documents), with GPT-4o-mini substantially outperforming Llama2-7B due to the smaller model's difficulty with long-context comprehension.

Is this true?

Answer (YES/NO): NO